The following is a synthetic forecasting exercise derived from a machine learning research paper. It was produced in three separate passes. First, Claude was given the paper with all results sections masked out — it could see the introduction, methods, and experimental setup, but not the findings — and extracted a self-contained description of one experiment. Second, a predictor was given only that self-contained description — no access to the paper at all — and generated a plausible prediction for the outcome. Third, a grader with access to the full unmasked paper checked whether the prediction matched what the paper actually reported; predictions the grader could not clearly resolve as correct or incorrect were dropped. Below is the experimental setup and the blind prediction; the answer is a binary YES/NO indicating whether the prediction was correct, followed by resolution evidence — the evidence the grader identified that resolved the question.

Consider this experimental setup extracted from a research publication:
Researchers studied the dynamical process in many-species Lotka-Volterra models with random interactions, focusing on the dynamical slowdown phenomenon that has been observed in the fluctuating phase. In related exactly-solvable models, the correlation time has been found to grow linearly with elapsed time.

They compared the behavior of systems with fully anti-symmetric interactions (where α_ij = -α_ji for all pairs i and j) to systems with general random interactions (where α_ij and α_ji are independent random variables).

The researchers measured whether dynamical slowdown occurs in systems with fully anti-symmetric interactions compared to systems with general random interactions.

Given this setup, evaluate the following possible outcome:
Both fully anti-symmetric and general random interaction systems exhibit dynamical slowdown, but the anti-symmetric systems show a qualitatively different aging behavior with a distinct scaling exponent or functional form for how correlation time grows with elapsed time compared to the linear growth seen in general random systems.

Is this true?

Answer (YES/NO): NO